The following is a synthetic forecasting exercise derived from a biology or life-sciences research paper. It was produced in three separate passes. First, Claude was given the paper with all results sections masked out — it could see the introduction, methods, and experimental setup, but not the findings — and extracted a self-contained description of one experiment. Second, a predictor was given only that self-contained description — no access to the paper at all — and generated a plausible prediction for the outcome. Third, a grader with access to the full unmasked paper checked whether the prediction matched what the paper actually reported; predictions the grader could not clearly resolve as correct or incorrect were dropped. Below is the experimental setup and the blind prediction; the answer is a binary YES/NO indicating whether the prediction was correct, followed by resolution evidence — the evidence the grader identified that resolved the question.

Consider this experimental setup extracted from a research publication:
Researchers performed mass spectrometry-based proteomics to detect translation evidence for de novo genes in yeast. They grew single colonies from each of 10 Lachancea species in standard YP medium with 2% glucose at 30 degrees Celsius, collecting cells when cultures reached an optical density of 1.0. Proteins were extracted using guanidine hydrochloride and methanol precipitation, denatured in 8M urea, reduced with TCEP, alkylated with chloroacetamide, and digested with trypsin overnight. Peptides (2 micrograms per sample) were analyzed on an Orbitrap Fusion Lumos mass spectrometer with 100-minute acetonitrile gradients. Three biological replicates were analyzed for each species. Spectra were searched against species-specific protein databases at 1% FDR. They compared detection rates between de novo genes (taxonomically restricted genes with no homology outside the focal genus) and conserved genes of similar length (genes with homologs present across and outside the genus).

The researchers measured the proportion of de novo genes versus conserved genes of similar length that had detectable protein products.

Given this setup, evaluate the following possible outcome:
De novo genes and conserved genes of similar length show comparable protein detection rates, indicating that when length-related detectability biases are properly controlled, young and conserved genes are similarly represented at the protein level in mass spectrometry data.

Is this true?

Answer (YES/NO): NO